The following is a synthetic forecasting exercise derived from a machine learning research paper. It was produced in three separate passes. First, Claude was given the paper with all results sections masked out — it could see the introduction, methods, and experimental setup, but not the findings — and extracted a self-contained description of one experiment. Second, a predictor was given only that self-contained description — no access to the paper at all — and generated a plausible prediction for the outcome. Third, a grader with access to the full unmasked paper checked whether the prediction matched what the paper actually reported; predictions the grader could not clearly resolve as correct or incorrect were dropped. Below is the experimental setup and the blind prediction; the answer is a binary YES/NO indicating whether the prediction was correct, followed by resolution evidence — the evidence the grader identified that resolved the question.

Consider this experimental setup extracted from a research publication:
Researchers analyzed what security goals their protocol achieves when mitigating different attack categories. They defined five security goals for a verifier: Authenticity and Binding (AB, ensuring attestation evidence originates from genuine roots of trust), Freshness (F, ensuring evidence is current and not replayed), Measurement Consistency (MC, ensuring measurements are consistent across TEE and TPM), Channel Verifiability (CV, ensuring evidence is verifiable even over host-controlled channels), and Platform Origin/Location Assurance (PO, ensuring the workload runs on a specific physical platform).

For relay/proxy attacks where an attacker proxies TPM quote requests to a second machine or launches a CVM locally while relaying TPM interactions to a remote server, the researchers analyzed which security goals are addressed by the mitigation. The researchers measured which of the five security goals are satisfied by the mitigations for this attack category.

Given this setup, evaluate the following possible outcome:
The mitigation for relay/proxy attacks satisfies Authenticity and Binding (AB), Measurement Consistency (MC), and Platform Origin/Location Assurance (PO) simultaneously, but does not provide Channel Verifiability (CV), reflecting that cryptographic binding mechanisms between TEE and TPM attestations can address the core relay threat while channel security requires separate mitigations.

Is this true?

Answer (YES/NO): NO